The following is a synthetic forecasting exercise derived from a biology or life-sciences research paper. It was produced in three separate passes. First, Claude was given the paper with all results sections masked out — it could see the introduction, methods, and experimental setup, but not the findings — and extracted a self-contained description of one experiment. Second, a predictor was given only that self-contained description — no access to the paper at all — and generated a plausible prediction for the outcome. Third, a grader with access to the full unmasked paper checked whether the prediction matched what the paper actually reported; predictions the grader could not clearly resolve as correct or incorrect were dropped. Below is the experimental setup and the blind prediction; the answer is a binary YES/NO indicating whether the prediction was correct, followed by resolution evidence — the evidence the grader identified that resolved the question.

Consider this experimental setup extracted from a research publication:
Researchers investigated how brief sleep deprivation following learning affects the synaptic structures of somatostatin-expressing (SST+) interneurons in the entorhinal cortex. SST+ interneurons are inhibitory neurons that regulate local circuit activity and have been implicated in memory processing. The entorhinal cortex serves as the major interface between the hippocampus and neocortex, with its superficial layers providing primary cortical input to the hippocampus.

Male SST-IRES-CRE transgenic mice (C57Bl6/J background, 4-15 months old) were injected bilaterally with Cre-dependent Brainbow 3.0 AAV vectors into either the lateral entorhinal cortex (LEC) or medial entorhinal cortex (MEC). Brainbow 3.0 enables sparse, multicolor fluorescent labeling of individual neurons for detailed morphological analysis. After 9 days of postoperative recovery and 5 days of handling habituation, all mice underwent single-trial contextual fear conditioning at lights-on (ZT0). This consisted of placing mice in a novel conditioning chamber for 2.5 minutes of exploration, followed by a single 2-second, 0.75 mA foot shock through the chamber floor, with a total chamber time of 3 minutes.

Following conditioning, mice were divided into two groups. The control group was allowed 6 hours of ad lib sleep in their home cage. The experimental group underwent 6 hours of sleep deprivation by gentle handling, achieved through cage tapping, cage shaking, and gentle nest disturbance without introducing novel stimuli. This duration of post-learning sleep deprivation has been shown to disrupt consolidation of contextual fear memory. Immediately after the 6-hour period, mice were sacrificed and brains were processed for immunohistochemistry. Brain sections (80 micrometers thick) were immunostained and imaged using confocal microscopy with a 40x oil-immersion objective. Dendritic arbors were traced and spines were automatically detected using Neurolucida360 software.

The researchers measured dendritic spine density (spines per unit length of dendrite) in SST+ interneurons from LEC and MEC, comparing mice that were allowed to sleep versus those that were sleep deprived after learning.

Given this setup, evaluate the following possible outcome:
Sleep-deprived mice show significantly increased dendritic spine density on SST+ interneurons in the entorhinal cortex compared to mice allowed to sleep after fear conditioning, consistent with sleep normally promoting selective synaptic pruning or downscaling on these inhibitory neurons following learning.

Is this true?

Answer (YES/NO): NO